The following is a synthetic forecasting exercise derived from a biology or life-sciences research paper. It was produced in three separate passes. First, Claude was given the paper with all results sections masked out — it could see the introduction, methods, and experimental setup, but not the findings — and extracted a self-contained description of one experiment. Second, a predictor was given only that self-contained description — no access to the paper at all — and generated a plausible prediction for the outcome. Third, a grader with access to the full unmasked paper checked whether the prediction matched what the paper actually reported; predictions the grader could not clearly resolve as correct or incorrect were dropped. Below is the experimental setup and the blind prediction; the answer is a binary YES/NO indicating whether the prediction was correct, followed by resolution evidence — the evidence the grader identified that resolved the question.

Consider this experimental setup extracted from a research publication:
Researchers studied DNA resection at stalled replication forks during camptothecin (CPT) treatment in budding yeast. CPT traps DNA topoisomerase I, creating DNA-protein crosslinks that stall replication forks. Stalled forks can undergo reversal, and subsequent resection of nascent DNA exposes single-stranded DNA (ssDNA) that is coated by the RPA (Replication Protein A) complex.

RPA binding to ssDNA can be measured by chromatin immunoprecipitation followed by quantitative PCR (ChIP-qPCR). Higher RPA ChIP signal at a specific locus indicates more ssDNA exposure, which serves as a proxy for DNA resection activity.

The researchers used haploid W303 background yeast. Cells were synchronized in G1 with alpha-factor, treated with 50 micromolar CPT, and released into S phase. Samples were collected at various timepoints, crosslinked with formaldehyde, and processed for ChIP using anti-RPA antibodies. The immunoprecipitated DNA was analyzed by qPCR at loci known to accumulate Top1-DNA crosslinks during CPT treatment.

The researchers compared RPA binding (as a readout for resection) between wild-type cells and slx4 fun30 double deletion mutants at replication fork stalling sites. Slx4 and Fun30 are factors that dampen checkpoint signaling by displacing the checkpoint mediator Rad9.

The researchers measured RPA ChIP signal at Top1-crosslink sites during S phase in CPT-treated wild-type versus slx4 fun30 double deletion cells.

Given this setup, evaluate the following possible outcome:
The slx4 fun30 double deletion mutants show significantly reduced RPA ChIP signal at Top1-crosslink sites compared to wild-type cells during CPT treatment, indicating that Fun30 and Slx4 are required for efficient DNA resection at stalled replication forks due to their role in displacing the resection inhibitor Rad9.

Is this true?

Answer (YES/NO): YES